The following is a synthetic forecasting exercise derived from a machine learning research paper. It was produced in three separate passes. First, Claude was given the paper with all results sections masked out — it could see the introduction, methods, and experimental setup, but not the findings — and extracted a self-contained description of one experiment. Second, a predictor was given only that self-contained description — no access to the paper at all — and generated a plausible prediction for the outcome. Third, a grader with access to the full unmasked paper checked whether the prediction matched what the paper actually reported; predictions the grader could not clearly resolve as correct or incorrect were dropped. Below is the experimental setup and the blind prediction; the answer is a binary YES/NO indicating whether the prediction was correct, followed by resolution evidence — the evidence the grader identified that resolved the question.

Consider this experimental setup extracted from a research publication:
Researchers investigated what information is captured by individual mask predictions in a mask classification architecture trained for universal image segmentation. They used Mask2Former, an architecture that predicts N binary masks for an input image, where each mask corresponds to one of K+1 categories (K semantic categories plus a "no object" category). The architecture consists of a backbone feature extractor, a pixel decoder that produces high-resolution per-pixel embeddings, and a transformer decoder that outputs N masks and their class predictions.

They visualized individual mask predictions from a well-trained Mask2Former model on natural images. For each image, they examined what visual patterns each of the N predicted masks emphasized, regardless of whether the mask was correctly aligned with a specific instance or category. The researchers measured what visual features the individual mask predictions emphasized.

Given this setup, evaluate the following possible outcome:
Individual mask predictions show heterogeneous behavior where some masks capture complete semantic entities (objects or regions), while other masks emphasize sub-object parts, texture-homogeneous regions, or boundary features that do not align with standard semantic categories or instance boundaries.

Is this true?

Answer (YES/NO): NO